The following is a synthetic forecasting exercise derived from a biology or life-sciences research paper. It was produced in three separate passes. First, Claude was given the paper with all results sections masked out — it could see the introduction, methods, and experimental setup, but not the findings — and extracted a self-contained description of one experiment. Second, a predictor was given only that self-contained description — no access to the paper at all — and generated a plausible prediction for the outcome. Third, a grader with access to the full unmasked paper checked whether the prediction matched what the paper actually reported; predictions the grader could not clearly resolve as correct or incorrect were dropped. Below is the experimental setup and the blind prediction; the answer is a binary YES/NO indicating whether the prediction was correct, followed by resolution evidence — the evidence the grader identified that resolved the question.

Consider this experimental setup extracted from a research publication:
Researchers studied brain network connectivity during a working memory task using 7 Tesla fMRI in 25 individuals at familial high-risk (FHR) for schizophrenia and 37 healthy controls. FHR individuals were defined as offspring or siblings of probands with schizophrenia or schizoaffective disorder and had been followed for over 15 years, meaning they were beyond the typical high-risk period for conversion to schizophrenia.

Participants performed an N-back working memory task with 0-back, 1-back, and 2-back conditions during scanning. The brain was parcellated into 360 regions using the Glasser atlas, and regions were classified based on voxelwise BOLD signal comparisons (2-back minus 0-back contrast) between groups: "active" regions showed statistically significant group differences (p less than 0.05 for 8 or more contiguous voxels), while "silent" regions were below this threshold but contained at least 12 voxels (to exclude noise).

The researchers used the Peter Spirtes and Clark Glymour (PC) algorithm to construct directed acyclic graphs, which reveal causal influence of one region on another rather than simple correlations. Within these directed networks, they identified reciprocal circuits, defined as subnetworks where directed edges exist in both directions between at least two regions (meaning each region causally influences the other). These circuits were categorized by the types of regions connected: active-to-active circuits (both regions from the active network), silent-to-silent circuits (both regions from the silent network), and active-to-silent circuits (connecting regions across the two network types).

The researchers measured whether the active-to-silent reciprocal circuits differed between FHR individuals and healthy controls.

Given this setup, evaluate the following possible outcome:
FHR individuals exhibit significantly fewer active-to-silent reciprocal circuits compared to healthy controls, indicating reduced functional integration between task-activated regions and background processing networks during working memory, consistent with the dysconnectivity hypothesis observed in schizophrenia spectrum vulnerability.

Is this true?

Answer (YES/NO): NO